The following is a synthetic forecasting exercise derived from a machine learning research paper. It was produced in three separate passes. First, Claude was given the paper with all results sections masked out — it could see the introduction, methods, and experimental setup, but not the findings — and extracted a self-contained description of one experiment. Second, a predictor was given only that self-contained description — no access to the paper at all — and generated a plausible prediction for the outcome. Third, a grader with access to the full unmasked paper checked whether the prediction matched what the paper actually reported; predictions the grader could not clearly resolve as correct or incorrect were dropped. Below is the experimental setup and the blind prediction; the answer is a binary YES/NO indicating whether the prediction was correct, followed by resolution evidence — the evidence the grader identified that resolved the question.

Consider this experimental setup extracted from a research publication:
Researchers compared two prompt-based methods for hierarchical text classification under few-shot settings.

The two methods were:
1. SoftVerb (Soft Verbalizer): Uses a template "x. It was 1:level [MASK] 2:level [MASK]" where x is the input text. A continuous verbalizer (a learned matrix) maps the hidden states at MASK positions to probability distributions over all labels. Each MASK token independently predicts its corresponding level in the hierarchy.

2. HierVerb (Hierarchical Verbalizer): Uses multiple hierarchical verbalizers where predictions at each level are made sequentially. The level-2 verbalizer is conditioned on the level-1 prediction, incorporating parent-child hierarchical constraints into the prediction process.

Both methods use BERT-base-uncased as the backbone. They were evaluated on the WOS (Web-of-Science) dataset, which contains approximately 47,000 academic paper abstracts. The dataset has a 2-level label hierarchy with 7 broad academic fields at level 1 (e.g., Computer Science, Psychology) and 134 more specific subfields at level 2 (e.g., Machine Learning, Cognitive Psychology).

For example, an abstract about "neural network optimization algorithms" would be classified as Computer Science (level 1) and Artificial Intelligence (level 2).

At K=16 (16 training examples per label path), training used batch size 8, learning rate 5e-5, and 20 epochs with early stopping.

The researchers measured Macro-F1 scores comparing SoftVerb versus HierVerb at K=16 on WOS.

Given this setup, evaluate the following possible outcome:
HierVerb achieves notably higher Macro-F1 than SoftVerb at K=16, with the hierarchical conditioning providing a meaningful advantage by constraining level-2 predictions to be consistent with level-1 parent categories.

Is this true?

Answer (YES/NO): YES